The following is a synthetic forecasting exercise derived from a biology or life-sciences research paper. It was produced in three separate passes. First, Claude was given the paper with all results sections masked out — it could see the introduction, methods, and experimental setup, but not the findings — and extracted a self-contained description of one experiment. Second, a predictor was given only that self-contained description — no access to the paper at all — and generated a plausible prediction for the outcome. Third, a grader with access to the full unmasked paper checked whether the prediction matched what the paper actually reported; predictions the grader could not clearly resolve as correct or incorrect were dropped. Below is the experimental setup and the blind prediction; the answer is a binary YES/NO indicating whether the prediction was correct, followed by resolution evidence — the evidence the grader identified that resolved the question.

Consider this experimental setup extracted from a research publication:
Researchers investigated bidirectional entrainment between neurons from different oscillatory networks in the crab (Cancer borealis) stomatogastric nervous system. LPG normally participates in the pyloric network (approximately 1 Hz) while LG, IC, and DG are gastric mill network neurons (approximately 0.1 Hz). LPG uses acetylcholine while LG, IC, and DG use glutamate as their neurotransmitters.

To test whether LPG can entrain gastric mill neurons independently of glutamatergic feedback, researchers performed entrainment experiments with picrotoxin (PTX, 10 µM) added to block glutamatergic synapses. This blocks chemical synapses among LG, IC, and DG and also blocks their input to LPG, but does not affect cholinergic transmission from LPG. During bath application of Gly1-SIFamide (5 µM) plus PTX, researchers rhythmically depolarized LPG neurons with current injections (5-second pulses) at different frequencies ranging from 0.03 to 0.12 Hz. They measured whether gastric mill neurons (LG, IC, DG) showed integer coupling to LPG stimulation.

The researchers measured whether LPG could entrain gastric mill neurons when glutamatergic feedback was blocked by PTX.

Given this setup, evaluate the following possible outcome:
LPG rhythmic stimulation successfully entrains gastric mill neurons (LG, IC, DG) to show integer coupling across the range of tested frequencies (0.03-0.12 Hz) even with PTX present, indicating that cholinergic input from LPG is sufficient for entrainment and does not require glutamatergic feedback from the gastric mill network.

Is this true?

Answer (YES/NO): NO